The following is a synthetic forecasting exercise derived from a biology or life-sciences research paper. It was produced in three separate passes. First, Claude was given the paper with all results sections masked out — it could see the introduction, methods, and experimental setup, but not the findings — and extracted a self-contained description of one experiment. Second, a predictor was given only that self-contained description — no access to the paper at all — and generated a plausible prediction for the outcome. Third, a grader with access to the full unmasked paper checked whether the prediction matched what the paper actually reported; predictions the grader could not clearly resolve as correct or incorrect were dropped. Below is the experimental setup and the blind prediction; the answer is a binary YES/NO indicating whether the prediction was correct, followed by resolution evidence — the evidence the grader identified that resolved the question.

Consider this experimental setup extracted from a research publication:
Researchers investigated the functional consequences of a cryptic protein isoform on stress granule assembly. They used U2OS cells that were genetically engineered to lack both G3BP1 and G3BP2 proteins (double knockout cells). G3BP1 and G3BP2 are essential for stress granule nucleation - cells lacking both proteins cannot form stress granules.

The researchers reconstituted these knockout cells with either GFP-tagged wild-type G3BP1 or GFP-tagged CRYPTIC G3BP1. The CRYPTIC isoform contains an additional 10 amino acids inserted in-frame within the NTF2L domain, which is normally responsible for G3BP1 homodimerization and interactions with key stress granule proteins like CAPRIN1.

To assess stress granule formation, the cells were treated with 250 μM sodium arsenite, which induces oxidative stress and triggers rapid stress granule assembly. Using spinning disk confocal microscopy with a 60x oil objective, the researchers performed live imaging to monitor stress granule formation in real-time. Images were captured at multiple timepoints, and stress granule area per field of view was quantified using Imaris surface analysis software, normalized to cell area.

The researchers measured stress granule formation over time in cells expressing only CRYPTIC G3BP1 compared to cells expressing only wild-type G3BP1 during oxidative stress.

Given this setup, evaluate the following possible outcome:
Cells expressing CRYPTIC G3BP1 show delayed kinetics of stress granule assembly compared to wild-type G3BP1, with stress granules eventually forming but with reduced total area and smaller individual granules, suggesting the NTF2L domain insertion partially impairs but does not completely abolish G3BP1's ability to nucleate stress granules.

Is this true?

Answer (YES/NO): NO